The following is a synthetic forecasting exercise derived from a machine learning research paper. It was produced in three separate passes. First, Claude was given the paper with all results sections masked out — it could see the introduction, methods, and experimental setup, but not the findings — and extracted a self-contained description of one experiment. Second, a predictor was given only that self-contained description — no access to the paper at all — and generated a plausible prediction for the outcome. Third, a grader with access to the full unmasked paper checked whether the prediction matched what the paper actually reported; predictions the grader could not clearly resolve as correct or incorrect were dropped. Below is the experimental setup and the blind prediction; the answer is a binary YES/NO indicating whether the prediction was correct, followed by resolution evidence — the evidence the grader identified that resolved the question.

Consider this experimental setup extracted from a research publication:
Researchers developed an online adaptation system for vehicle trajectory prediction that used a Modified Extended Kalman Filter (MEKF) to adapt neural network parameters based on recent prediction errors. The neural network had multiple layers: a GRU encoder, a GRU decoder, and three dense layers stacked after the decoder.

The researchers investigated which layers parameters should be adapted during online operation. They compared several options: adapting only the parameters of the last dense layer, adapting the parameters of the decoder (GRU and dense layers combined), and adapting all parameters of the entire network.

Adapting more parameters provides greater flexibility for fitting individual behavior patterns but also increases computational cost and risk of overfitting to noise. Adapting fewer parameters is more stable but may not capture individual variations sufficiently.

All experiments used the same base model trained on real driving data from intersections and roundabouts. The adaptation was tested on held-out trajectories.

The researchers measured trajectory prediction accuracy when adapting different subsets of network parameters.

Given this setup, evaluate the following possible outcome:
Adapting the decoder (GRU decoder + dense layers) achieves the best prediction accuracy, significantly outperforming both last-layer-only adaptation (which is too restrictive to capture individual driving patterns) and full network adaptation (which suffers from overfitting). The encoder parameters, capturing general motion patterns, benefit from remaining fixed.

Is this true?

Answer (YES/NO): NO